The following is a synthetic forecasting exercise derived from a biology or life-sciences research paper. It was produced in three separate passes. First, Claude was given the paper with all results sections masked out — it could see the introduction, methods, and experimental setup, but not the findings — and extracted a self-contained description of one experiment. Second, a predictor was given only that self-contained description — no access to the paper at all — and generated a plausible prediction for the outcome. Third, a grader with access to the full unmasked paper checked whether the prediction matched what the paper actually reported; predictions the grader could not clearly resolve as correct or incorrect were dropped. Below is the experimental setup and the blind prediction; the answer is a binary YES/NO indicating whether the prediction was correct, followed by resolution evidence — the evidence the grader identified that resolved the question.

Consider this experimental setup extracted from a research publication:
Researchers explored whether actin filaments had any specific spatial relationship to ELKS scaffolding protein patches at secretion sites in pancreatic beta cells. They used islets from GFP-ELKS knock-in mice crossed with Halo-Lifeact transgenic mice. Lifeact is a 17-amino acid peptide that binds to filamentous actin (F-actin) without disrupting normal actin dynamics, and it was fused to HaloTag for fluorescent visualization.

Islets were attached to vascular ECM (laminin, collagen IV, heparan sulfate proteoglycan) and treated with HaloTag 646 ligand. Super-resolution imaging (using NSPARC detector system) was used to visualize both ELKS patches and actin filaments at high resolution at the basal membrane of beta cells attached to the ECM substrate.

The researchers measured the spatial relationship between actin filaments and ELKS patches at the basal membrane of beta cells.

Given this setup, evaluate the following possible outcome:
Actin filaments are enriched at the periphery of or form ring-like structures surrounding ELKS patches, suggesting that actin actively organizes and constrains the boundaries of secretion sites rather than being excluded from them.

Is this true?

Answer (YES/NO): NO